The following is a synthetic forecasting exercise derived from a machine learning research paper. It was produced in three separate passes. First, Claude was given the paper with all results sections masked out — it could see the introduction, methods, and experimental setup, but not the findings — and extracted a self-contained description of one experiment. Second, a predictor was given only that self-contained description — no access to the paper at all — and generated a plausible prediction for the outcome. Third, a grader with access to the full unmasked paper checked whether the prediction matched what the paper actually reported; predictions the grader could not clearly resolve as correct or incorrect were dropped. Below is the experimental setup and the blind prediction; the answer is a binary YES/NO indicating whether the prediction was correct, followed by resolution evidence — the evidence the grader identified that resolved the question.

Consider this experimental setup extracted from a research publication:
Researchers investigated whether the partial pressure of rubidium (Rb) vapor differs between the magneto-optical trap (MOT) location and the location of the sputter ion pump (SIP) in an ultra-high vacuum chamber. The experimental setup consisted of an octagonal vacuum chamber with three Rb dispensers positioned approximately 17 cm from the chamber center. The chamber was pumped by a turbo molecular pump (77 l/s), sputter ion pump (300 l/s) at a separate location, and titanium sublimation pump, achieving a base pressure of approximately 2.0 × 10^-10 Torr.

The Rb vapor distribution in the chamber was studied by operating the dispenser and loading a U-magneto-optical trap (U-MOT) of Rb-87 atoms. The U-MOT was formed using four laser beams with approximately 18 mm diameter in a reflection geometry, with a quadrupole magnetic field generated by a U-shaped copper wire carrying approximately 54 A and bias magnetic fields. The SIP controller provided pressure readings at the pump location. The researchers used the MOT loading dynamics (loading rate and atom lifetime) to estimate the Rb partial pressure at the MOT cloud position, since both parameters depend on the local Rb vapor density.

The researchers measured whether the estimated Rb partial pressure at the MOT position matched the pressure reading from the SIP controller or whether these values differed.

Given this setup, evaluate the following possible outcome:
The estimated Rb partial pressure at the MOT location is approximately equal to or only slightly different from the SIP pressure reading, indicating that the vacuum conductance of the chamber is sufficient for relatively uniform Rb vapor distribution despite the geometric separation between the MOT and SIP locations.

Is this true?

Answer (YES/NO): NO